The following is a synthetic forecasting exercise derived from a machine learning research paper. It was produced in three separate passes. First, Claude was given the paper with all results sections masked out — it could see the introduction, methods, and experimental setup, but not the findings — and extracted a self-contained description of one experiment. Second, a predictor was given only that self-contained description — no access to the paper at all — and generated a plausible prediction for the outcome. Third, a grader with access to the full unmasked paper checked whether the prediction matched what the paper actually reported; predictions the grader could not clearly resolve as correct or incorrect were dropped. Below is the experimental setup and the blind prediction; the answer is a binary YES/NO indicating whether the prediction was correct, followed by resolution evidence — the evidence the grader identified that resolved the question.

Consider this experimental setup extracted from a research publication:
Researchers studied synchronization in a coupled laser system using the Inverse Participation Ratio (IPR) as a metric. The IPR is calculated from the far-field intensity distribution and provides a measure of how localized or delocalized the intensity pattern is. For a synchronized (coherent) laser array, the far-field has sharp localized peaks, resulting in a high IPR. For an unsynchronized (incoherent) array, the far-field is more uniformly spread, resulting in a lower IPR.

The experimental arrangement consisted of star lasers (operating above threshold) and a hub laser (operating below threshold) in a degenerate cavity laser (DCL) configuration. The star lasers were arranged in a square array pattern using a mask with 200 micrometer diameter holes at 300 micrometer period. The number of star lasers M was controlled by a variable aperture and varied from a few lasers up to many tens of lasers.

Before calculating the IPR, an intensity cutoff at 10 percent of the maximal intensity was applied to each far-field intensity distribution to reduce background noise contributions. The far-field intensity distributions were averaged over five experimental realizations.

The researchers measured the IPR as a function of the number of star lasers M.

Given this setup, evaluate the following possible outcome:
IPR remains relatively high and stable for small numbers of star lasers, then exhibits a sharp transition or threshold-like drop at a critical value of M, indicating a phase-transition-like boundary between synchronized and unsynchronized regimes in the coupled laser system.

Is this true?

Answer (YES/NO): YES